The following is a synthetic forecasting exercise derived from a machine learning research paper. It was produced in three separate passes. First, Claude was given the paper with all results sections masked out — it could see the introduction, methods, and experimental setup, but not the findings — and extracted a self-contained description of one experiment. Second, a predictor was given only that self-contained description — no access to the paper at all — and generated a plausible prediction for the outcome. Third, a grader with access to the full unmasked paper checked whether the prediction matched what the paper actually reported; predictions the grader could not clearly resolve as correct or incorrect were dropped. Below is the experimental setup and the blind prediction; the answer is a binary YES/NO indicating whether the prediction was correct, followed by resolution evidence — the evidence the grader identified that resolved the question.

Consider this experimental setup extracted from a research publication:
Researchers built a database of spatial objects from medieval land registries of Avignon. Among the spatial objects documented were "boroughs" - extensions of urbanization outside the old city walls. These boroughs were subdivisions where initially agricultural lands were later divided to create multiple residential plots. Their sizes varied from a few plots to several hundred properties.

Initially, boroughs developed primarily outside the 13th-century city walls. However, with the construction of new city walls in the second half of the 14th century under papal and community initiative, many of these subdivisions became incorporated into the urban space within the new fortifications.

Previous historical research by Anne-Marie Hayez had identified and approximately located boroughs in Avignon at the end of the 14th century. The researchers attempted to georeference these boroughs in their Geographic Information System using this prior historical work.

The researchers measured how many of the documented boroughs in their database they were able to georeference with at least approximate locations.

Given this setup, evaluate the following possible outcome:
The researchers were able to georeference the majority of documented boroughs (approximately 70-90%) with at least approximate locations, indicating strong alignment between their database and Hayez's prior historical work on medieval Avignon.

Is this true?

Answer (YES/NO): YES